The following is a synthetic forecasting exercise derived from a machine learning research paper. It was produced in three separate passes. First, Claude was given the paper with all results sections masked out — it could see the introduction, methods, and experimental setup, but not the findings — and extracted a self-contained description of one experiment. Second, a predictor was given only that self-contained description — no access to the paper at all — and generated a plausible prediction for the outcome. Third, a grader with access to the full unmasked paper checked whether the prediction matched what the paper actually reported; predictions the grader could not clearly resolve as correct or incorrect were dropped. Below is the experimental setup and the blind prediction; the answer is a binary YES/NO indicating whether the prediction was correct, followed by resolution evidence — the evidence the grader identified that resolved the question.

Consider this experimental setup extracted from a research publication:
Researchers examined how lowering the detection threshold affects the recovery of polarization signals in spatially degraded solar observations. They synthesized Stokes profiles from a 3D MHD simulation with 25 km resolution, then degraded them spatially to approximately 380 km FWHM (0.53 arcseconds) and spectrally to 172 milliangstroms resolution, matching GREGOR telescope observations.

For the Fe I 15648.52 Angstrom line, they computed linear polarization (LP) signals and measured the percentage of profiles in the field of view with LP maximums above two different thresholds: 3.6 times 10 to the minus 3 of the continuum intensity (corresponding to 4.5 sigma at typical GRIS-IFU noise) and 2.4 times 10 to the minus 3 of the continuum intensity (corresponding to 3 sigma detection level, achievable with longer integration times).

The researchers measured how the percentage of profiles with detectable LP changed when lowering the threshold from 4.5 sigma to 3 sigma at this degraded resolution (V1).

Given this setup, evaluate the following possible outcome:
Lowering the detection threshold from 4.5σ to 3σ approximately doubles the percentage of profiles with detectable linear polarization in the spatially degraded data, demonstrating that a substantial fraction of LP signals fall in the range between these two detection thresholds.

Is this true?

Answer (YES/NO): NO